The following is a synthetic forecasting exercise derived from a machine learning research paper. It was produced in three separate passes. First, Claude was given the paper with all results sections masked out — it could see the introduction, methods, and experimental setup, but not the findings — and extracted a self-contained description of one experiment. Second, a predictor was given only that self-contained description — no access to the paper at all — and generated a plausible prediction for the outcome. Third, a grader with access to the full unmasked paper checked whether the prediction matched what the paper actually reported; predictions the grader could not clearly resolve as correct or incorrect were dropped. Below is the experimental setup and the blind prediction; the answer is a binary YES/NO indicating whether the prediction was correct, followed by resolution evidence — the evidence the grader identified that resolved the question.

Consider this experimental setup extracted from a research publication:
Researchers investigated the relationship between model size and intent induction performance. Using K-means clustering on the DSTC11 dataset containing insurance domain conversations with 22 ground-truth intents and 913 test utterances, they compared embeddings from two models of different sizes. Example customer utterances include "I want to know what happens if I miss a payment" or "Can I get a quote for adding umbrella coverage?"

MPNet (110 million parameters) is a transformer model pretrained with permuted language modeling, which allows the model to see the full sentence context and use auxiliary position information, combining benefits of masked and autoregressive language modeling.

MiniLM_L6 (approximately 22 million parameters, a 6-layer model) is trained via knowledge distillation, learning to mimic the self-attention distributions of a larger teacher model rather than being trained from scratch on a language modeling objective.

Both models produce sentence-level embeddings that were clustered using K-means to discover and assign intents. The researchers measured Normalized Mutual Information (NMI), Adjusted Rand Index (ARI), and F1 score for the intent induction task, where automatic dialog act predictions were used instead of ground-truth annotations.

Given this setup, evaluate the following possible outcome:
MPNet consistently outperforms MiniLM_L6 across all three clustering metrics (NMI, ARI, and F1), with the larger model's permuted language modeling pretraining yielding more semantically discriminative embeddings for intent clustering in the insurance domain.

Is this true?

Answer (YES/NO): NO